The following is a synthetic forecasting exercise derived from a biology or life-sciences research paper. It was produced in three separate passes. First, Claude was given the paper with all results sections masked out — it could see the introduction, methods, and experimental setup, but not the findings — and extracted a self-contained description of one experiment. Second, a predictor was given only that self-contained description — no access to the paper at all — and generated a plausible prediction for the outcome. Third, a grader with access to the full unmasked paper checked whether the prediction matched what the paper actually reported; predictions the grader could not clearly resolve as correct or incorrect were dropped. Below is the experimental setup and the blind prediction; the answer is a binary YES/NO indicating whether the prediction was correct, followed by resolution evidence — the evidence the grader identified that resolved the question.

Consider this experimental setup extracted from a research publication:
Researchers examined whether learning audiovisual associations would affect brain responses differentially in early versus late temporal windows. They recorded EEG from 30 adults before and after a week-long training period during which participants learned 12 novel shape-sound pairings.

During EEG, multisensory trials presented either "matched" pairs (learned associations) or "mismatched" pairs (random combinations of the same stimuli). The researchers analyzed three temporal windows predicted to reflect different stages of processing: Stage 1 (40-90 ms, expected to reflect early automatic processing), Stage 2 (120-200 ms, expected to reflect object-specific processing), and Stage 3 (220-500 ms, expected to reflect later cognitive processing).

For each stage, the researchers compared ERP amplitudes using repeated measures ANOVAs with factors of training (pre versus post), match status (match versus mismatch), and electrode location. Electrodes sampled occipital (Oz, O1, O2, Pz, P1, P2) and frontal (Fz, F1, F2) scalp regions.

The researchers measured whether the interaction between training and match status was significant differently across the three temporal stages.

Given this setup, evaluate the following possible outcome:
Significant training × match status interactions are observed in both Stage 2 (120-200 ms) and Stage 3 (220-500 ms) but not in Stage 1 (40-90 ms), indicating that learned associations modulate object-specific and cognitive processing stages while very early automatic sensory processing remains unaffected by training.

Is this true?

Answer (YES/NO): NO